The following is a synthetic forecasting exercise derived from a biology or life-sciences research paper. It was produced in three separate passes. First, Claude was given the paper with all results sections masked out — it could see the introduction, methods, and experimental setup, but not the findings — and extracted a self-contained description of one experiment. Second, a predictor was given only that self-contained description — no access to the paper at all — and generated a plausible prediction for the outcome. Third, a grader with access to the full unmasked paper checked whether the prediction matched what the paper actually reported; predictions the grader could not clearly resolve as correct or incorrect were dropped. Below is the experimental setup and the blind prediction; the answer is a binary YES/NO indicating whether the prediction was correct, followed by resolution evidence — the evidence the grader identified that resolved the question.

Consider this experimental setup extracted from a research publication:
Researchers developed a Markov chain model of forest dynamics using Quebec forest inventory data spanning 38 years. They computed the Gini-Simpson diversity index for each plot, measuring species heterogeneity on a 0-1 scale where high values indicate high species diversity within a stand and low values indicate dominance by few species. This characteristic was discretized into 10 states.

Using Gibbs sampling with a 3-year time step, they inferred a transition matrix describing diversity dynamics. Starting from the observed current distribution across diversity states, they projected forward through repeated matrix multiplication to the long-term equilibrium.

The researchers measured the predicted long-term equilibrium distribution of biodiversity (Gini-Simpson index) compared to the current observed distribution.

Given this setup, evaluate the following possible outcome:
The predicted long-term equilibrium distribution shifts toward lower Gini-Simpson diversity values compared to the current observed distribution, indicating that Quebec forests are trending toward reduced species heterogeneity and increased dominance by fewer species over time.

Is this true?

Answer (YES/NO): NO